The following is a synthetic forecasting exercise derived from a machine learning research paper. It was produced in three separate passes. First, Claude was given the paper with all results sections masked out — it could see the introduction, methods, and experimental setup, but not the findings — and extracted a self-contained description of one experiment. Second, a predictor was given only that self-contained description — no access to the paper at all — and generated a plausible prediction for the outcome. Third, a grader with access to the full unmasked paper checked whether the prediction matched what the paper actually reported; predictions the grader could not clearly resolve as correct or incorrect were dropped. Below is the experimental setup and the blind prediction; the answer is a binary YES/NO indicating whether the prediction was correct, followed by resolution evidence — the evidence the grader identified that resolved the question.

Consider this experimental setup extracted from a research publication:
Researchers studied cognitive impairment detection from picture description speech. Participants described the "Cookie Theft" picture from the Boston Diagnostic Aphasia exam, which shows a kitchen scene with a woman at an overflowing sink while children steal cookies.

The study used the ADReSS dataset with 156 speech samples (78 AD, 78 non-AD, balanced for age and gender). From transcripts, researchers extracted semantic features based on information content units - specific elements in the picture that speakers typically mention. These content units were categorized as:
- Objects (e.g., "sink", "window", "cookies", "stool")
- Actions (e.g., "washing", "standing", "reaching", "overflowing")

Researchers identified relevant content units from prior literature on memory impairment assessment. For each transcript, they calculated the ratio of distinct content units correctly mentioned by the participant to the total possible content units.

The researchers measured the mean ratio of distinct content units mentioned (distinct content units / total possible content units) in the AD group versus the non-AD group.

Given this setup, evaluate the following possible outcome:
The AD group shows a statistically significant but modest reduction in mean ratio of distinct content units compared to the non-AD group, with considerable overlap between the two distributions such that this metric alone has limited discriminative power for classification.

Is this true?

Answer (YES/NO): NO